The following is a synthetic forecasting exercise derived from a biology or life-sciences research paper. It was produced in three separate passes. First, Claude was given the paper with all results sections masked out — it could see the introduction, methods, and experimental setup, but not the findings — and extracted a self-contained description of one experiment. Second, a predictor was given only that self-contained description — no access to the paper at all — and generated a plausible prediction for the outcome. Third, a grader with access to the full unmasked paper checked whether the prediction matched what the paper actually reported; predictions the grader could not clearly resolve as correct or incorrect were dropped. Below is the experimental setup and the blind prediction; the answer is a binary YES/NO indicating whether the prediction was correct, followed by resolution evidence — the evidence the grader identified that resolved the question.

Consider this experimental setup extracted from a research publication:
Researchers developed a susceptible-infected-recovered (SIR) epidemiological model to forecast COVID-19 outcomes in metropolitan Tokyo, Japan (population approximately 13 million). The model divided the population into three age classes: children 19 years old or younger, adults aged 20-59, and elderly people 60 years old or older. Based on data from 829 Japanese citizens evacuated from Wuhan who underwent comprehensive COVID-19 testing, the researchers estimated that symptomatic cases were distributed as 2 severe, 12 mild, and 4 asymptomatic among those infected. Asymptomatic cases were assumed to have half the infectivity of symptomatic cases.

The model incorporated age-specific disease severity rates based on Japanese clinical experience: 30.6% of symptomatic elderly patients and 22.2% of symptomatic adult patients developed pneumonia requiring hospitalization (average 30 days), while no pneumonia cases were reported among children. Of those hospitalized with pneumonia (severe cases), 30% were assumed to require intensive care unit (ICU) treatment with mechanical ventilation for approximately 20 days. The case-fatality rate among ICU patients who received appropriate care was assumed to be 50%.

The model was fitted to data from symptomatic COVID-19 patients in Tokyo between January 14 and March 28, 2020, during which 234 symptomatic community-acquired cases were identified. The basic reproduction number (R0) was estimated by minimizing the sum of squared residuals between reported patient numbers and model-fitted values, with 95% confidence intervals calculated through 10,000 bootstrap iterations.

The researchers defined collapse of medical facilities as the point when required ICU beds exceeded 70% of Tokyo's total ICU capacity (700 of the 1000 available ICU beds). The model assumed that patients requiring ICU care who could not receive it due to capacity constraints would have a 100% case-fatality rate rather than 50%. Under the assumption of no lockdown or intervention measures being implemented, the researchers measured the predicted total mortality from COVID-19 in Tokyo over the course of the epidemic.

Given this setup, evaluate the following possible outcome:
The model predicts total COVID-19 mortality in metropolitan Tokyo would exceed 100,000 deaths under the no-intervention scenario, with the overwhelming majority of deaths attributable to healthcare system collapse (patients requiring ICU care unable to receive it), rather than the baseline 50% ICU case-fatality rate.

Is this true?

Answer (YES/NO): YES